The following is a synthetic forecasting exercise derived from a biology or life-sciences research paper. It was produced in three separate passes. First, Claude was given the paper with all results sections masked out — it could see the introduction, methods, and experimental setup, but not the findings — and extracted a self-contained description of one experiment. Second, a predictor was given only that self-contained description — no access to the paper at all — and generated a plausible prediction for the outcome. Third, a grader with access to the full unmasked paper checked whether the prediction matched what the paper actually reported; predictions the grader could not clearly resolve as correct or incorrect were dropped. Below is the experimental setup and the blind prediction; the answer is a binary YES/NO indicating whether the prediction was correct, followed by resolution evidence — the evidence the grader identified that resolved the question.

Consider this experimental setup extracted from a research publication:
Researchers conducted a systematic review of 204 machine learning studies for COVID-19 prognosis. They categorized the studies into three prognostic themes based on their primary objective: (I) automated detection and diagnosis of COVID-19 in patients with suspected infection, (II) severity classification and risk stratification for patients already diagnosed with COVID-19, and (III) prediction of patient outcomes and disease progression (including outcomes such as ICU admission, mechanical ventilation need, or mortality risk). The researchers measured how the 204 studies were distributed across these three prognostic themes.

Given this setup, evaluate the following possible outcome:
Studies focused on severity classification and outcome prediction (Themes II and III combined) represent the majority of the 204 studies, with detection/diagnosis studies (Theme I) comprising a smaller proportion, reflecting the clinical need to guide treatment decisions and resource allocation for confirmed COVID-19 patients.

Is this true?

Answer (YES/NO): YES